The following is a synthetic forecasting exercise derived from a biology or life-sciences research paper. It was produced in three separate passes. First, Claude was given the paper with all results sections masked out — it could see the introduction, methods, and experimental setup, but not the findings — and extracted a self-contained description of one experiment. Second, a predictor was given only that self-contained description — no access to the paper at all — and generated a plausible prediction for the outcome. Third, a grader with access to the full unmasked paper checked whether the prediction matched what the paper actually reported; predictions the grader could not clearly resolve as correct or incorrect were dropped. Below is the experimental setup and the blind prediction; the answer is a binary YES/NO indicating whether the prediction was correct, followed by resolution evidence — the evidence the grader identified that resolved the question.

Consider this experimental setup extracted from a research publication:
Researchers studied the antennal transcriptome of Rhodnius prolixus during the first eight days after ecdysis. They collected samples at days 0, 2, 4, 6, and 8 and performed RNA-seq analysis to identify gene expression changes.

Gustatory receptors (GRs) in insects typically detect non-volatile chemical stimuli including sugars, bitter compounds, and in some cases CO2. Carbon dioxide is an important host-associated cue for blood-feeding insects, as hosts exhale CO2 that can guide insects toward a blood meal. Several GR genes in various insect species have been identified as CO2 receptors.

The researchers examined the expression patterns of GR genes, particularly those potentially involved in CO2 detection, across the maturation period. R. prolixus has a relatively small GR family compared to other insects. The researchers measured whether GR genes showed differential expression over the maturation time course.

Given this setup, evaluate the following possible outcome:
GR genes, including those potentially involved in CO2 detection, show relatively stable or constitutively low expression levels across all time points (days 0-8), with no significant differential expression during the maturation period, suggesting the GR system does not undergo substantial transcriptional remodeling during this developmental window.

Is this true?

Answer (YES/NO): NO